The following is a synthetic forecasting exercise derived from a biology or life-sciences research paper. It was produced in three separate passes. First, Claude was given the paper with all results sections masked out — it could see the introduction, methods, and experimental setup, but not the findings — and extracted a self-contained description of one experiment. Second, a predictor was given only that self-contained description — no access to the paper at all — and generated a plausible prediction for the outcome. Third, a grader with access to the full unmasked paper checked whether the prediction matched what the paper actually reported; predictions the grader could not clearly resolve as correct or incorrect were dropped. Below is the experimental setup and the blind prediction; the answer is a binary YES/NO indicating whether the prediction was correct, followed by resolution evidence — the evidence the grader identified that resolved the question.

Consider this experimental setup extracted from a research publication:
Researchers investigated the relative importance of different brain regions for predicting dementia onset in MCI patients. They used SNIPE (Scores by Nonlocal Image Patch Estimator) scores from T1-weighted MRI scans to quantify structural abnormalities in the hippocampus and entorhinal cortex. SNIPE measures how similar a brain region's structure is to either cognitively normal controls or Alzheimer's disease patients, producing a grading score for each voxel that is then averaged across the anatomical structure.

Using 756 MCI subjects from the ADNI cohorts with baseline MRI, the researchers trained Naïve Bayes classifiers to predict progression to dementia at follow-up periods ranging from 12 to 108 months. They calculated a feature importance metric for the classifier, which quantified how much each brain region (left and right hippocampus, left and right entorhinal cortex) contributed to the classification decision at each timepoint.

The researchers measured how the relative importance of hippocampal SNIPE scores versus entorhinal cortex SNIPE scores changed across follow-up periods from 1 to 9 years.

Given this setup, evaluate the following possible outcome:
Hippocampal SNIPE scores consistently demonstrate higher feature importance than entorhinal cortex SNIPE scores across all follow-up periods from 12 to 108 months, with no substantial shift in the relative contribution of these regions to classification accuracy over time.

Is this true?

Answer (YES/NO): NO